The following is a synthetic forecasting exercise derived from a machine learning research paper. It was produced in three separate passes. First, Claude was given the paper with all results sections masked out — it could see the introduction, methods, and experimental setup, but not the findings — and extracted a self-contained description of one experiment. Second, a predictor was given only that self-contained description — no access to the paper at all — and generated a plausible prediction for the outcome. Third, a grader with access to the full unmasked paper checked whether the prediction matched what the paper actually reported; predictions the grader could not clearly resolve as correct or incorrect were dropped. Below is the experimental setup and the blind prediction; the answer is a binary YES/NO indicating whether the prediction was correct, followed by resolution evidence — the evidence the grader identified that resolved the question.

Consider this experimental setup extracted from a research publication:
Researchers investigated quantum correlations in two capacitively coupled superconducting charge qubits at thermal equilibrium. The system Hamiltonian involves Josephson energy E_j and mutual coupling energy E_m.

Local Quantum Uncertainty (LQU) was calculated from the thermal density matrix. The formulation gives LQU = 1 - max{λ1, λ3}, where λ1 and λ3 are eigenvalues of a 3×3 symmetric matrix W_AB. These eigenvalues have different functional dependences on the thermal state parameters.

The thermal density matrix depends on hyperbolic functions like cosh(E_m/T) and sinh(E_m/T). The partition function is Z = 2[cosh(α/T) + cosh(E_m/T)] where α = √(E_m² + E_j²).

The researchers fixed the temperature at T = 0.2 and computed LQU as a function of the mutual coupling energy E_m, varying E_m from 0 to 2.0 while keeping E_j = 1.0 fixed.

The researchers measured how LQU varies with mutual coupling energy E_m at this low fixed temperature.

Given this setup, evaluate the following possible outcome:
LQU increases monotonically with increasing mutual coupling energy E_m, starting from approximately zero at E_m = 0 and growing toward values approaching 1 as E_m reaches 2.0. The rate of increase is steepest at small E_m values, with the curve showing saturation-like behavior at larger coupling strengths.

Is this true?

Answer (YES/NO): NO